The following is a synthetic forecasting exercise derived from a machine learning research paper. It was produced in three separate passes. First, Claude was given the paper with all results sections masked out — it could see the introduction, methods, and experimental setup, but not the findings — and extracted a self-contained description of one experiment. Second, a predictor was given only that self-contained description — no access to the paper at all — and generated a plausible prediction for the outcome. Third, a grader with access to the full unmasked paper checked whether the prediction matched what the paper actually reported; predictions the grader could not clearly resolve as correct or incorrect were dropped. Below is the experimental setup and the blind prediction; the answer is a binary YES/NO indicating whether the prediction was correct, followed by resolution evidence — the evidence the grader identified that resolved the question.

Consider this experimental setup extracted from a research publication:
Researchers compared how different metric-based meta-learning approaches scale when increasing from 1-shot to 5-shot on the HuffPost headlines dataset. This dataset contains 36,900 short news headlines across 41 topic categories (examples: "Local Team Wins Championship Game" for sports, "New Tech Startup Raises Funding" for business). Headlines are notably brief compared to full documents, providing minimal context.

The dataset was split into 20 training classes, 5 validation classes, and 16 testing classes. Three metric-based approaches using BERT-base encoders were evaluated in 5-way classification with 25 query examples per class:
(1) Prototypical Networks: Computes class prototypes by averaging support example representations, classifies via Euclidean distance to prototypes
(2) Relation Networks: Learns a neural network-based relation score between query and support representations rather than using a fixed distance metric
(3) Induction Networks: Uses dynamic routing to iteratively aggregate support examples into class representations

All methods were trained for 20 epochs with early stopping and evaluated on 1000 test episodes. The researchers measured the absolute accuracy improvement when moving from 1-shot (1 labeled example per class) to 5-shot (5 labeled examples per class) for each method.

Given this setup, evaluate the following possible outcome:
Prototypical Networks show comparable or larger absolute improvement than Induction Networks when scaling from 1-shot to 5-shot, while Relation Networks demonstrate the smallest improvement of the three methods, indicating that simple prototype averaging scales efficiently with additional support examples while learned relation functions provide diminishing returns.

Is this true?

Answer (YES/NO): NO